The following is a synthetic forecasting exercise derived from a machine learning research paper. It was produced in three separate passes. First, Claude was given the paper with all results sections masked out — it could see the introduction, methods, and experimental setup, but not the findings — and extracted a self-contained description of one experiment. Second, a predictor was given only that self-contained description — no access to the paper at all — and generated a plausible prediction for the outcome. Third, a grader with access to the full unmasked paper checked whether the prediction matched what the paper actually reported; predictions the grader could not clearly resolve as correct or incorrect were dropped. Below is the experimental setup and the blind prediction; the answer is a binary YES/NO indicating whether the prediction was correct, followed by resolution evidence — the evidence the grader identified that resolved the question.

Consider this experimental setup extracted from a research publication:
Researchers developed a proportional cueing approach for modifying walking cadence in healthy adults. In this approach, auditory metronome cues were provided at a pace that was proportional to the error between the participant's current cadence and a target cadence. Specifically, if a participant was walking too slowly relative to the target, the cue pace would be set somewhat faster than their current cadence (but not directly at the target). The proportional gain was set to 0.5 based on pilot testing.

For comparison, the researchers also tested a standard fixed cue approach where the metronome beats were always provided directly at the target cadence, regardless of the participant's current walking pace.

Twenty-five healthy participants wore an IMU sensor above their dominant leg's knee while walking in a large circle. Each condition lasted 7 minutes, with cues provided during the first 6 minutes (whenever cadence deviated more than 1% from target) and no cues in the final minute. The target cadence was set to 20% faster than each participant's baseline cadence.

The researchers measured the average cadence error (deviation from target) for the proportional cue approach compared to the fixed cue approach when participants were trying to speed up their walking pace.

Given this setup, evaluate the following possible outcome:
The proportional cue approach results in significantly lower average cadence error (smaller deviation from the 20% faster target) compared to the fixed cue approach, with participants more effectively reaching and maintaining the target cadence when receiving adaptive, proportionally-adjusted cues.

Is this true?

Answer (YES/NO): NO